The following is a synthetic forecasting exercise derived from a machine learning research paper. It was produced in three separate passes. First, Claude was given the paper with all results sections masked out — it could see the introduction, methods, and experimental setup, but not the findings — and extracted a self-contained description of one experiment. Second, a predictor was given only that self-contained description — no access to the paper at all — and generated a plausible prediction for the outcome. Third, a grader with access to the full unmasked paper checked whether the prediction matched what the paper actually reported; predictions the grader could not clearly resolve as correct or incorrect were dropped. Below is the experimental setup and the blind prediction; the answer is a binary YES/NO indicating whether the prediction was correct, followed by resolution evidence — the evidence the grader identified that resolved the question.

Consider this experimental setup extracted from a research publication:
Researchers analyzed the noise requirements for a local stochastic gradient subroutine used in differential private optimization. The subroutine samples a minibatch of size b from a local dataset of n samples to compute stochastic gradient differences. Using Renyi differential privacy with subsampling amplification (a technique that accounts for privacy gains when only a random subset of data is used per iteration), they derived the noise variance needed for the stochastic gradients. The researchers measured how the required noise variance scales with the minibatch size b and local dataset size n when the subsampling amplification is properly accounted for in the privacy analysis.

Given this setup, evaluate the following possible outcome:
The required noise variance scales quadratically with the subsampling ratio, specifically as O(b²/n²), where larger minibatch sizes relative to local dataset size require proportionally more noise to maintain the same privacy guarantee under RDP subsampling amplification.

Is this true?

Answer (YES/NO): NO